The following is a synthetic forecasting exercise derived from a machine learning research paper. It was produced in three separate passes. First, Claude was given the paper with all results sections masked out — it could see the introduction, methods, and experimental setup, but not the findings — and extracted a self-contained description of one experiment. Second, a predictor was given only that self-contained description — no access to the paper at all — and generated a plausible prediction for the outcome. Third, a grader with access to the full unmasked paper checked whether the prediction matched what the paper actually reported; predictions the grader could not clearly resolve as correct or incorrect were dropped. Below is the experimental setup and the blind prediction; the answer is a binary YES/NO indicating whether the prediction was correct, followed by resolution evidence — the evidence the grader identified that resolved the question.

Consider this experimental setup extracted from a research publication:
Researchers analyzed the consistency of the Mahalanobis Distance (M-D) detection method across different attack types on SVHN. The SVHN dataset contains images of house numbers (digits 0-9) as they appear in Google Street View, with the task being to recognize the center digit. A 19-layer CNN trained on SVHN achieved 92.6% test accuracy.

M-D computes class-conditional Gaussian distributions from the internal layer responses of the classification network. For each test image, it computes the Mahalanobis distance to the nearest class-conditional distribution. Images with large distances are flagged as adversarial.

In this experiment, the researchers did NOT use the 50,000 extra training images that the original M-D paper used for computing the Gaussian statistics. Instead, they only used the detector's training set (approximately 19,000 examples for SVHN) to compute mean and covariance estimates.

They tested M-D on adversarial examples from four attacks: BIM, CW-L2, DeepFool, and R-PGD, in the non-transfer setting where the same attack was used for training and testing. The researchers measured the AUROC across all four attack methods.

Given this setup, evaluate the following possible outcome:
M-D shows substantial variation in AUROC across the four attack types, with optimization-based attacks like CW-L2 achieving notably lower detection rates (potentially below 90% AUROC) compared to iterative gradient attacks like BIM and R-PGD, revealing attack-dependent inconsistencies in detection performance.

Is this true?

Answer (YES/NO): NO